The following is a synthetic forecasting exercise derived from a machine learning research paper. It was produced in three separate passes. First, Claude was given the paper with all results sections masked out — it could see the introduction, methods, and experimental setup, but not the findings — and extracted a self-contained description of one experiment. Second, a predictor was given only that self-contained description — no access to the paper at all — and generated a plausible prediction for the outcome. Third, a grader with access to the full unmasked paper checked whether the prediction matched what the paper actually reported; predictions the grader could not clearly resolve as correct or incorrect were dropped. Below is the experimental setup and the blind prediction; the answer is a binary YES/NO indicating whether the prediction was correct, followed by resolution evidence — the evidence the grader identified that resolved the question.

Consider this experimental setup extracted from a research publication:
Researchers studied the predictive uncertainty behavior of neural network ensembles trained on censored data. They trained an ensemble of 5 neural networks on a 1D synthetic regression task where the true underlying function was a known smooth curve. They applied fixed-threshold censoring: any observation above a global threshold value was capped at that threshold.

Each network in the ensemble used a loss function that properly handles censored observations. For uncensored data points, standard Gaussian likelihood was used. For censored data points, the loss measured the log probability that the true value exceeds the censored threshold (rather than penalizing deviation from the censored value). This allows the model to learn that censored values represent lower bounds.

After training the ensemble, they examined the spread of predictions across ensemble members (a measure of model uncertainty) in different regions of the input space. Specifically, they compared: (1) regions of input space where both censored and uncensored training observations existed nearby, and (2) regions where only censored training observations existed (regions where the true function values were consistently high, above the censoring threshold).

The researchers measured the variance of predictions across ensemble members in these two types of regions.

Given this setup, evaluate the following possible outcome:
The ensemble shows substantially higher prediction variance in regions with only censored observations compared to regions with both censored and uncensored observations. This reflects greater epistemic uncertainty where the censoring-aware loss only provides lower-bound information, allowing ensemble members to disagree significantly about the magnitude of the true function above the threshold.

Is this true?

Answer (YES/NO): YES